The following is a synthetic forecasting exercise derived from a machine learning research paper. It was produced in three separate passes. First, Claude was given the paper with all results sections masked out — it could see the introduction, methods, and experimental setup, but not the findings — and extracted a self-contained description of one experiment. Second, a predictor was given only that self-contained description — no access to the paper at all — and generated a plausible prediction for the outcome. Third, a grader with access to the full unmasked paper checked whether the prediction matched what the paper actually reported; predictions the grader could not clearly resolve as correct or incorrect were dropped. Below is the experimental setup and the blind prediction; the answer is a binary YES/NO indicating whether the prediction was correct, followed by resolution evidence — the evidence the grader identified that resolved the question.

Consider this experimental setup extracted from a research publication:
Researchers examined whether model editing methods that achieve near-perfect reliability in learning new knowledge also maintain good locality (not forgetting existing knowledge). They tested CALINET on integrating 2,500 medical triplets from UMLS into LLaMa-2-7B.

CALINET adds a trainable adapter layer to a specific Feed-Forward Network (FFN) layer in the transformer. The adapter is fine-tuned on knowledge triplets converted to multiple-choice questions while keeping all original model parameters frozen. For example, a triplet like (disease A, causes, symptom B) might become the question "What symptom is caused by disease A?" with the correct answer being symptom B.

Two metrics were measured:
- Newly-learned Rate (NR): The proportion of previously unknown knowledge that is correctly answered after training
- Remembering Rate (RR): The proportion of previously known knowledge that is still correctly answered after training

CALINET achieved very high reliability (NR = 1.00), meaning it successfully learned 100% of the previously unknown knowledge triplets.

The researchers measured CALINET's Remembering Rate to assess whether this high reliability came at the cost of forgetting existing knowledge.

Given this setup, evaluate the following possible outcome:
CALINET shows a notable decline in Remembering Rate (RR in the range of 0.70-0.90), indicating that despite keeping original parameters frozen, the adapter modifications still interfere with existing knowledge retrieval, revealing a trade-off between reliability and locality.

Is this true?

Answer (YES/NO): NO